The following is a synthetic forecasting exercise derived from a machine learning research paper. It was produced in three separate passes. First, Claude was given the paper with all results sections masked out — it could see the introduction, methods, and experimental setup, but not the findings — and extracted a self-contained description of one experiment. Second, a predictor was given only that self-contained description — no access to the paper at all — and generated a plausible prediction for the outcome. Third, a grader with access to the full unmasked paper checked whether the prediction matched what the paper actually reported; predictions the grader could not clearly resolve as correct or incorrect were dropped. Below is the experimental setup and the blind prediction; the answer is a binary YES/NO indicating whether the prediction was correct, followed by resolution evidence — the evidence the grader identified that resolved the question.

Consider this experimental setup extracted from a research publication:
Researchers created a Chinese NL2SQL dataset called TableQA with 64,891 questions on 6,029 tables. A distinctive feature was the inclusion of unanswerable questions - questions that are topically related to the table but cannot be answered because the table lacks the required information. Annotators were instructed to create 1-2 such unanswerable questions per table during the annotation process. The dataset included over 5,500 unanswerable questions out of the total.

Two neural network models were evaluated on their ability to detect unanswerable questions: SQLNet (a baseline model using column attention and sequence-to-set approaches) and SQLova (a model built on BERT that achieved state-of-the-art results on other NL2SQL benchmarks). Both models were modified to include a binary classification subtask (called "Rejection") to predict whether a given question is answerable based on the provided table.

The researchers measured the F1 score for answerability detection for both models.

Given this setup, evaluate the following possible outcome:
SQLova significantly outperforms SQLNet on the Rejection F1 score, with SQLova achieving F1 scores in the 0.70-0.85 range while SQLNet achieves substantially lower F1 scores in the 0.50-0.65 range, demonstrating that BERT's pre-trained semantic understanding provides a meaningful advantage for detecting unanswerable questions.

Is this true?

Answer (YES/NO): NO